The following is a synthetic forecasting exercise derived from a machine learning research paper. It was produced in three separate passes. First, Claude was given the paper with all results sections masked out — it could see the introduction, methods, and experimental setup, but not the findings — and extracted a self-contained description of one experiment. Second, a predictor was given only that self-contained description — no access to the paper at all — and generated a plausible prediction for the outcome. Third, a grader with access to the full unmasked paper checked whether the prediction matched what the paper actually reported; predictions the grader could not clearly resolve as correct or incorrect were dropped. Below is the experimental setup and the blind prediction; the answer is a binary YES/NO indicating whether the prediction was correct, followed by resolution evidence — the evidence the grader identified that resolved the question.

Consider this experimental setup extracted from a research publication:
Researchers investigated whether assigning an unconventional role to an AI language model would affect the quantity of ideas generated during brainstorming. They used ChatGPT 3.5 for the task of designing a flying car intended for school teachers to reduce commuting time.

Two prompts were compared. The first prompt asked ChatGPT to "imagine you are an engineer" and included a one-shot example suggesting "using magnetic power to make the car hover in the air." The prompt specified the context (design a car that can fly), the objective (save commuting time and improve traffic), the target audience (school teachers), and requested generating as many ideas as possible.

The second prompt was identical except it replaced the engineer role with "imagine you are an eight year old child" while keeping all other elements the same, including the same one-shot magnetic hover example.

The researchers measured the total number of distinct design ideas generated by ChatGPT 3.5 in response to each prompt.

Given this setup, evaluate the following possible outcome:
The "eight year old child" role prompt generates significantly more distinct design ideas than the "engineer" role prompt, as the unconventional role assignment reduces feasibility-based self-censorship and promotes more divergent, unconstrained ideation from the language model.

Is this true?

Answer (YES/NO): NO